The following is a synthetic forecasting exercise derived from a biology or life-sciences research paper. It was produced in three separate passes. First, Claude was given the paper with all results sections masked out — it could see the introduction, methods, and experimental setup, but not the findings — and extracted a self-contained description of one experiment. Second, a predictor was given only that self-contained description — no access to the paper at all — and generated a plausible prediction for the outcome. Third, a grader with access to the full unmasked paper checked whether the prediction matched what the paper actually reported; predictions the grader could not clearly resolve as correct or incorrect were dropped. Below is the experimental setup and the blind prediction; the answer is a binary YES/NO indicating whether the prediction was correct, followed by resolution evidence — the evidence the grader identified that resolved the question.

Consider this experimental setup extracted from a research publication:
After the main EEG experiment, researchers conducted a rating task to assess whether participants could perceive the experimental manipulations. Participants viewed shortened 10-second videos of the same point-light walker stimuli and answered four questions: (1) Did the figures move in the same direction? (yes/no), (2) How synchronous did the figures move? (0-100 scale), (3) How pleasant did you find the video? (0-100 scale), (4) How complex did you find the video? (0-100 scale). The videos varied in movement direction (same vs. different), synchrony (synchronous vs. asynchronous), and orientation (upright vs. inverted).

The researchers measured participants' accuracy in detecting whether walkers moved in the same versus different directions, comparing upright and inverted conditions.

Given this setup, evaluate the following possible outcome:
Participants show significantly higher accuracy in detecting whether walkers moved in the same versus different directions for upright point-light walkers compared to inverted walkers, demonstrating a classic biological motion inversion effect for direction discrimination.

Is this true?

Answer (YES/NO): YES